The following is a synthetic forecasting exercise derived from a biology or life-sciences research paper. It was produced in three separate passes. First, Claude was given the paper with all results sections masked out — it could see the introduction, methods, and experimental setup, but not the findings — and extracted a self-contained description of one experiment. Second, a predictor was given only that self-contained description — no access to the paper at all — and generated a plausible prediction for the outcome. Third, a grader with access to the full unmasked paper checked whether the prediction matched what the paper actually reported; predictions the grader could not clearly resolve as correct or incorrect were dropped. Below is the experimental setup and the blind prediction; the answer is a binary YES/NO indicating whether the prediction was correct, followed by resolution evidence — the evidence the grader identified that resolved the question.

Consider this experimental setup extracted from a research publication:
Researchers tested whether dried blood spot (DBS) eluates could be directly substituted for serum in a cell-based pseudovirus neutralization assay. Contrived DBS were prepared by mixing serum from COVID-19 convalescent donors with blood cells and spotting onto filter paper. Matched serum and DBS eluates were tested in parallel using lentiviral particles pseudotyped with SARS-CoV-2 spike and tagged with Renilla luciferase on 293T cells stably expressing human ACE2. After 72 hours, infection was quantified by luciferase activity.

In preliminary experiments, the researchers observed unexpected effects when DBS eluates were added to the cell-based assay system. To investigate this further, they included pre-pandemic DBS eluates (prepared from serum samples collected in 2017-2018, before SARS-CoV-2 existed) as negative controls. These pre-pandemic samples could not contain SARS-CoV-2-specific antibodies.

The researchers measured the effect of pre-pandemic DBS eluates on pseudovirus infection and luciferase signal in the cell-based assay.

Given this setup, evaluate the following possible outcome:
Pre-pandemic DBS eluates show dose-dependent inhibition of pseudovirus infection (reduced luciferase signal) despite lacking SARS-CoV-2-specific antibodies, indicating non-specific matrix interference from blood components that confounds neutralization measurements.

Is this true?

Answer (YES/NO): YES